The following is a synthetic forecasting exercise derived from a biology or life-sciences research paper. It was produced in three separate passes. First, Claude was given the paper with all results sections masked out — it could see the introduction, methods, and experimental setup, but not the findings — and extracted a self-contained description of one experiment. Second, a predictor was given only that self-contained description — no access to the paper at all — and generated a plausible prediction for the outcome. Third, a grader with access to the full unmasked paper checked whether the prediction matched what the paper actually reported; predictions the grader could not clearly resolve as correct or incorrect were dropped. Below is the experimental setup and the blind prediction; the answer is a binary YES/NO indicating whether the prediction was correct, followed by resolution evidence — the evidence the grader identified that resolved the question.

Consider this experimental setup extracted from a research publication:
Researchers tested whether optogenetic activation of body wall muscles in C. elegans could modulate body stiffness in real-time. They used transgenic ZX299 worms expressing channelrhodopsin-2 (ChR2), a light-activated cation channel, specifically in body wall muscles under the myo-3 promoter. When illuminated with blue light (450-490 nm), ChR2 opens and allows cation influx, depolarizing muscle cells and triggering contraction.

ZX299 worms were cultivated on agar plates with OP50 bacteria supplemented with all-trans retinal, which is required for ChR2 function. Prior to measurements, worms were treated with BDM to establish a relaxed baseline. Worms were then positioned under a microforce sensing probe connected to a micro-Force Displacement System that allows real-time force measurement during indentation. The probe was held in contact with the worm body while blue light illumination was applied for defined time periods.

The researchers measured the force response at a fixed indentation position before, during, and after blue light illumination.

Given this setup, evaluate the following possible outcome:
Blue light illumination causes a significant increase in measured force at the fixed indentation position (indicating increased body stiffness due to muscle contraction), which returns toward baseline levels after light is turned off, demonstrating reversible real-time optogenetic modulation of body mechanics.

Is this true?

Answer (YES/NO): YES